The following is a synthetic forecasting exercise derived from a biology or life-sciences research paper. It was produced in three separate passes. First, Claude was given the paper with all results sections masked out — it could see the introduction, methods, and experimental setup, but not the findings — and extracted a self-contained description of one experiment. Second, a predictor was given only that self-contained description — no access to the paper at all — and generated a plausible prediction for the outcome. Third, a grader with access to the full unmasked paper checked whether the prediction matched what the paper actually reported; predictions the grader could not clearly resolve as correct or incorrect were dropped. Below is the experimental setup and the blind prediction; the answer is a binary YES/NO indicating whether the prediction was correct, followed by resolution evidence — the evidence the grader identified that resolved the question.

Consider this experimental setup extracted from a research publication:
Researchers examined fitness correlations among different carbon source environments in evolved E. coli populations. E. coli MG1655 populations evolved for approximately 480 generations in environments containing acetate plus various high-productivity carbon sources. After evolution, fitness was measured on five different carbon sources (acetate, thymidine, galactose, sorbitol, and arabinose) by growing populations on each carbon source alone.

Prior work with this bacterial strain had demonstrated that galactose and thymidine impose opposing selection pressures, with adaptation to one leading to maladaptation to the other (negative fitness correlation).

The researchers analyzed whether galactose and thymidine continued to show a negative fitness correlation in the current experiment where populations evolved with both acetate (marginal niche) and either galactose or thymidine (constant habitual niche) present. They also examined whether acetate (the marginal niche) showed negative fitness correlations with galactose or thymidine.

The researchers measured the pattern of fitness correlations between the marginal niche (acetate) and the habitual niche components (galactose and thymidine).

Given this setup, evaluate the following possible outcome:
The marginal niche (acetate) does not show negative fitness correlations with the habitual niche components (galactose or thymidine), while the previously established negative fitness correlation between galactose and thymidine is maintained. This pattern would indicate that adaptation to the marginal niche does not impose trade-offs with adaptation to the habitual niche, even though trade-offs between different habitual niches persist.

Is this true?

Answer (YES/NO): YES